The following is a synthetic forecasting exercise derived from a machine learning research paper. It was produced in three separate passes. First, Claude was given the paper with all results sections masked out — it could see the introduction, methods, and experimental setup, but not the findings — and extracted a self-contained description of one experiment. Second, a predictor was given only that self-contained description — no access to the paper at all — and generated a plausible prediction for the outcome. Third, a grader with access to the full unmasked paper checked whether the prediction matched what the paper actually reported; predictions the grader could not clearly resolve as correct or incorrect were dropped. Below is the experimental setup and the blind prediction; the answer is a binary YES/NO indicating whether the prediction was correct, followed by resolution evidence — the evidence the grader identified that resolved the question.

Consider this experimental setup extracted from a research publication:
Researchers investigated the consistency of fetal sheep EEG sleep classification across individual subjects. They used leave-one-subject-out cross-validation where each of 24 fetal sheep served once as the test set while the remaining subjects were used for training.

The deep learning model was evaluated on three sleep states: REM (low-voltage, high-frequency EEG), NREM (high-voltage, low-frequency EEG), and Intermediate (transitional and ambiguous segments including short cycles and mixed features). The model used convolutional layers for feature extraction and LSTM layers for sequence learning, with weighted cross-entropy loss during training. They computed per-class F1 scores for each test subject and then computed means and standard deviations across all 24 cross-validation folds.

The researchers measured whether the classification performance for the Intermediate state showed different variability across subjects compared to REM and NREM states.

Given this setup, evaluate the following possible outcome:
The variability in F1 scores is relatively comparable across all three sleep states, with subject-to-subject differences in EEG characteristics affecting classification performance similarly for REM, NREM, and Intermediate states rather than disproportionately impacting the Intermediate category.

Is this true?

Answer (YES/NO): NO